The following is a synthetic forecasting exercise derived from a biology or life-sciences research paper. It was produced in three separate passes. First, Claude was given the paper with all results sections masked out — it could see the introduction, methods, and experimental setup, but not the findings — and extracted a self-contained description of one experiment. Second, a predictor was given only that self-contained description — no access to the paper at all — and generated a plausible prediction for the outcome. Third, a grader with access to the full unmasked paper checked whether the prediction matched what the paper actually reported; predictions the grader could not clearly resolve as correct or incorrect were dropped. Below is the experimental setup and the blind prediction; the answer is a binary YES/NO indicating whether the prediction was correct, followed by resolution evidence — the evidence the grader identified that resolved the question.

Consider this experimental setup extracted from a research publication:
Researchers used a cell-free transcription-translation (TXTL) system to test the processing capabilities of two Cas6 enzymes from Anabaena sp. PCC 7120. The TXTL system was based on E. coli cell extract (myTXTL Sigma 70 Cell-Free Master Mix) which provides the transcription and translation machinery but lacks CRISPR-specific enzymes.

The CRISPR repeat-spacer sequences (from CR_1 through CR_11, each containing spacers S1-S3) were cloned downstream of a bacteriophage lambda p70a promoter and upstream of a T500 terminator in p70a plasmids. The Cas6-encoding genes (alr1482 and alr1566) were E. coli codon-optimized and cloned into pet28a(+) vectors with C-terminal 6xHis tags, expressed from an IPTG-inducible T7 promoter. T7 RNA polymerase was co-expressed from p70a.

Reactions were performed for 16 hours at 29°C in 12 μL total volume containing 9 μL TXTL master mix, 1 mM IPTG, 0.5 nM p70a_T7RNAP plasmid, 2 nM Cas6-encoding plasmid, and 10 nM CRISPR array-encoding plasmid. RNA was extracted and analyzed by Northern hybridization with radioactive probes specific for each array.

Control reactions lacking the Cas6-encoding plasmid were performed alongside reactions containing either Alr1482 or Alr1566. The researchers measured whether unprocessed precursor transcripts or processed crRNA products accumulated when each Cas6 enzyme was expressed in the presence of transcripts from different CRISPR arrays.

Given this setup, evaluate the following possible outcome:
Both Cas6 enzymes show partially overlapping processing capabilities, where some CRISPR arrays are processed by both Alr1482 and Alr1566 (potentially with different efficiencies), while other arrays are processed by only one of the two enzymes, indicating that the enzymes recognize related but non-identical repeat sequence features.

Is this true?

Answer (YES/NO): YES